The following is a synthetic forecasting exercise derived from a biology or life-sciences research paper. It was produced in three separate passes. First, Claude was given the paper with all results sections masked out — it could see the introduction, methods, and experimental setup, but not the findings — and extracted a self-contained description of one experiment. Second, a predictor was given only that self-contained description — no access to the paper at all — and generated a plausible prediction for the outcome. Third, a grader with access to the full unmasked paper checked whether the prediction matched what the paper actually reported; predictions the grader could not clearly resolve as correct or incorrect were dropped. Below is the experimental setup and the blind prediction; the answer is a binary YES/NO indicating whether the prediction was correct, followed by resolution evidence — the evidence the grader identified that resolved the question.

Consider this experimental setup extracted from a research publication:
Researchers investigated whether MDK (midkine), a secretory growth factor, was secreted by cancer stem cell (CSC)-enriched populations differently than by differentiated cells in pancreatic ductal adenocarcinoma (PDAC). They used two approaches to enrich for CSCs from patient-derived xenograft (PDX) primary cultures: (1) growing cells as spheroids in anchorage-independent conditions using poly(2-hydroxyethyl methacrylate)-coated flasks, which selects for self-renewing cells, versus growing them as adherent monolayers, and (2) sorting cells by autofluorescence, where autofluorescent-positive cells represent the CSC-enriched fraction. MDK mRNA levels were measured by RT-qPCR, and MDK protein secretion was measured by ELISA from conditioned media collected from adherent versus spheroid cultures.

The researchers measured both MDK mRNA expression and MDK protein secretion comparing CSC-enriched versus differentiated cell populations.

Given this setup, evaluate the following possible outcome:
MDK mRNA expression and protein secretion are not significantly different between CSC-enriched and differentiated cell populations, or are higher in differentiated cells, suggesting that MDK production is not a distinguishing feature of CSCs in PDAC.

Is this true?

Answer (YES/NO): NO